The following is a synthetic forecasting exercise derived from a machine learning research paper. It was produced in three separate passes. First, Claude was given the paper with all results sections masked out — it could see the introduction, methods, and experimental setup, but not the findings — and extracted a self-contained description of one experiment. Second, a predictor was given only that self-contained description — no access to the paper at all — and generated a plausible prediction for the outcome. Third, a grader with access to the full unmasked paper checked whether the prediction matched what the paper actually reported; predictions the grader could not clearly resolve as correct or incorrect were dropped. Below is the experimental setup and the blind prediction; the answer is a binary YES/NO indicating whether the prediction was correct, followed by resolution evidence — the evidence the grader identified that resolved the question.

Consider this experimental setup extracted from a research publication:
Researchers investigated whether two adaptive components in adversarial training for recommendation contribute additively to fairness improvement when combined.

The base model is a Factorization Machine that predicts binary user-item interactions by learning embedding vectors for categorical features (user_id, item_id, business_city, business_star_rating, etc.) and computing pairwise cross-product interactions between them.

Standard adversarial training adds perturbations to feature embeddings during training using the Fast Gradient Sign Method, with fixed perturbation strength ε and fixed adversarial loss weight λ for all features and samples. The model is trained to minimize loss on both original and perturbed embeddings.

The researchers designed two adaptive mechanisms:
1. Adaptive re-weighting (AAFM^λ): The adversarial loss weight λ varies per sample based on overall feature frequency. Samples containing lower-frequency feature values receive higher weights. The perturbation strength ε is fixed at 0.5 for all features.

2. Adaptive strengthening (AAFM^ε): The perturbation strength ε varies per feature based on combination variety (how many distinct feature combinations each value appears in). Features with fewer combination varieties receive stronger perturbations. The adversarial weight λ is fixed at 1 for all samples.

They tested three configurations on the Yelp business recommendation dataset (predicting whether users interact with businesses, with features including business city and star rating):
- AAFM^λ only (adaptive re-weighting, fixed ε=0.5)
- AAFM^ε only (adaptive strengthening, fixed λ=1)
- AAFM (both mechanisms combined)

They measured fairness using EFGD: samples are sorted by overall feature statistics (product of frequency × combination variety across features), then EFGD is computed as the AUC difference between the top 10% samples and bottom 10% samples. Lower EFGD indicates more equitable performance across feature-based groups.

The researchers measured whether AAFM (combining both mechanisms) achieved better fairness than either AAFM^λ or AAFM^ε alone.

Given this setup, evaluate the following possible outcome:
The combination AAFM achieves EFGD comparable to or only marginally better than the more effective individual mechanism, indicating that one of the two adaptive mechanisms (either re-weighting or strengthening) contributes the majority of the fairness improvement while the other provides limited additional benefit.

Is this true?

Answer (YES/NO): NO